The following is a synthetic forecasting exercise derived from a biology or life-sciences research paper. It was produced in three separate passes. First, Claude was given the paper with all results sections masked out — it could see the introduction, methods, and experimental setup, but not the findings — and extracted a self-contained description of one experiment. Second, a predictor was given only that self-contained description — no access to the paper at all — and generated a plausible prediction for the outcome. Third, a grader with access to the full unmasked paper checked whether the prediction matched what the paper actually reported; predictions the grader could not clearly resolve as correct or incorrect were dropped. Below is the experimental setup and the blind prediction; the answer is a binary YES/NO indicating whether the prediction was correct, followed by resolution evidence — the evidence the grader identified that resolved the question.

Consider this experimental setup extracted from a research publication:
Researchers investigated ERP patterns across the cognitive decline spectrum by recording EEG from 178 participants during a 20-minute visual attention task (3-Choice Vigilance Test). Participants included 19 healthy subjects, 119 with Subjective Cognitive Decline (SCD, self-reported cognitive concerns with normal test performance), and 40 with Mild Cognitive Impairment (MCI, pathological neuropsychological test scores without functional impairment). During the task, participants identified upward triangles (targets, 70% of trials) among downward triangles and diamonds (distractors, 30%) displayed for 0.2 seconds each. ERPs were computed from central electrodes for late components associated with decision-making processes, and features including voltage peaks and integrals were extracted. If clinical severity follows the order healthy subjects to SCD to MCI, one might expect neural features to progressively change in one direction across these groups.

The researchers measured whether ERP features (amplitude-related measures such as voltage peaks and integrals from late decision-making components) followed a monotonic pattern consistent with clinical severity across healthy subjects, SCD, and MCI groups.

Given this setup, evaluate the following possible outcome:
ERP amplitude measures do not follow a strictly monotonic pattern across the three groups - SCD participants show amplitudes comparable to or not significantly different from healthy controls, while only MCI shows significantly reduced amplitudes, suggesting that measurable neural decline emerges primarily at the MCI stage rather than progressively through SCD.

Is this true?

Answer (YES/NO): NO